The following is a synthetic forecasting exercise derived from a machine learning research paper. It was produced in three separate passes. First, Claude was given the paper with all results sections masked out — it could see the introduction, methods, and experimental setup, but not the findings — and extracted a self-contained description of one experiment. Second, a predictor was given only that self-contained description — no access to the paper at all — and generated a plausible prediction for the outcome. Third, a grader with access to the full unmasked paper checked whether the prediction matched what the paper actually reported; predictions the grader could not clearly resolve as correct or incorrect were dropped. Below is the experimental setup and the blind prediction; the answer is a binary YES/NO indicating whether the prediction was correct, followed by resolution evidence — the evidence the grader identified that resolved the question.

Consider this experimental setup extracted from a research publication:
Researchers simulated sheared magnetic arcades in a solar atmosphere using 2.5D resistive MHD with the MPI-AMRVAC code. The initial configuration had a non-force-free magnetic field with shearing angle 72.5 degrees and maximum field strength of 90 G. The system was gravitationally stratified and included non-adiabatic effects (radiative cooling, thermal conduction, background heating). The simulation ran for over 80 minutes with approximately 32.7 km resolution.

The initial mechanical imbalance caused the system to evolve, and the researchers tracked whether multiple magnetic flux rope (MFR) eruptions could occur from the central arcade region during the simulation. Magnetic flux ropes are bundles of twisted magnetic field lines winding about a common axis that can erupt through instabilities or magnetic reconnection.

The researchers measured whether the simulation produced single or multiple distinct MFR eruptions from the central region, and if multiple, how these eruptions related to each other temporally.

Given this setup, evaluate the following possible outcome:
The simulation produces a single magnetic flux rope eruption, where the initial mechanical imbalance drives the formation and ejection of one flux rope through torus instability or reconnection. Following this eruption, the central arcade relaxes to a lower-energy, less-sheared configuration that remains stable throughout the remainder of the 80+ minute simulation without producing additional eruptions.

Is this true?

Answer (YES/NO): NO